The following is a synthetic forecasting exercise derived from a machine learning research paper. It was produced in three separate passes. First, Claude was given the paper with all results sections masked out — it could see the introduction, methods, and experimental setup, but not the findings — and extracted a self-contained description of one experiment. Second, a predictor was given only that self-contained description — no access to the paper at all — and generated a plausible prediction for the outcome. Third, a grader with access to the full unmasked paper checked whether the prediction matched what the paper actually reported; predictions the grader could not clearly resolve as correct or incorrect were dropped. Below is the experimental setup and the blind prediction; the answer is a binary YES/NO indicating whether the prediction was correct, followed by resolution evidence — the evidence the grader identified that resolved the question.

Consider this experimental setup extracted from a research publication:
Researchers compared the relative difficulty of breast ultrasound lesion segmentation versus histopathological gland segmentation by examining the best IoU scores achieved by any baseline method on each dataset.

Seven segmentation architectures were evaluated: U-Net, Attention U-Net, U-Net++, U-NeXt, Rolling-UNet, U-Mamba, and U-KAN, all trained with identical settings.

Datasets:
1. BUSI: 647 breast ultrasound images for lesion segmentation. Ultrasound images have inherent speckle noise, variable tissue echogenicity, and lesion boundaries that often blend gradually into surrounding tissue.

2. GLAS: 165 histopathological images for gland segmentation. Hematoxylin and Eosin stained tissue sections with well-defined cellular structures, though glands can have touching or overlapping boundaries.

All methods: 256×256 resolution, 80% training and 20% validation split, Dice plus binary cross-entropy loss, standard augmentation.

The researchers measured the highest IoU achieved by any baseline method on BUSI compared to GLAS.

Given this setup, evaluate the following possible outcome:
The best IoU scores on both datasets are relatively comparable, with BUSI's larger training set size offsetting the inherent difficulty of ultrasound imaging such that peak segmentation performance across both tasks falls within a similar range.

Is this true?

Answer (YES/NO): NO